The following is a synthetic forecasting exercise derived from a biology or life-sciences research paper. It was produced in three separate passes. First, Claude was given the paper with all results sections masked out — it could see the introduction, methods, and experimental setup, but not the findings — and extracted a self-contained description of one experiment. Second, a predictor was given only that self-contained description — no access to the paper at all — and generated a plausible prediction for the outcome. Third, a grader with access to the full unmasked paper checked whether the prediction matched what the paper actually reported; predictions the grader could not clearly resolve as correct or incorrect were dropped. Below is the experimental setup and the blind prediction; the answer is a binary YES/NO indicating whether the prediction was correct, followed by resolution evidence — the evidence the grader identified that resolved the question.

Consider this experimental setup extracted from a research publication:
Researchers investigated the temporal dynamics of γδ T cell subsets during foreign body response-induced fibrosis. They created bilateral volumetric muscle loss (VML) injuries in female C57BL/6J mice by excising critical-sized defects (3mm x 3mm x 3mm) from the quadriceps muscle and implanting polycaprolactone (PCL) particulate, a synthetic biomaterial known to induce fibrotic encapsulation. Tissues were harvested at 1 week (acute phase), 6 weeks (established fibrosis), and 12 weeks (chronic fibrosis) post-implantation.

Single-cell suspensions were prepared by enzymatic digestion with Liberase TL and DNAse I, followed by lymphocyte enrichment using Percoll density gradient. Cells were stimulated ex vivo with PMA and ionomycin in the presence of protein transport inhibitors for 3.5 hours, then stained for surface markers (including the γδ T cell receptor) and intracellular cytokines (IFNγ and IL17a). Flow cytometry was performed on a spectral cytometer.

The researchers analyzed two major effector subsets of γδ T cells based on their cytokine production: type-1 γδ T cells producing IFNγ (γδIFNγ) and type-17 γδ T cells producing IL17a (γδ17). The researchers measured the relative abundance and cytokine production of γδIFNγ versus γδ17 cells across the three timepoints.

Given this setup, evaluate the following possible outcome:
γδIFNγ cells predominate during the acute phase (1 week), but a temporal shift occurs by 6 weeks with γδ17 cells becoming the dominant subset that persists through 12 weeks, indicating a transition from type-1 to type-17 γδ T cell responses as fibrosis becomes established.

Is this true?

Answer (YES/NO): NO